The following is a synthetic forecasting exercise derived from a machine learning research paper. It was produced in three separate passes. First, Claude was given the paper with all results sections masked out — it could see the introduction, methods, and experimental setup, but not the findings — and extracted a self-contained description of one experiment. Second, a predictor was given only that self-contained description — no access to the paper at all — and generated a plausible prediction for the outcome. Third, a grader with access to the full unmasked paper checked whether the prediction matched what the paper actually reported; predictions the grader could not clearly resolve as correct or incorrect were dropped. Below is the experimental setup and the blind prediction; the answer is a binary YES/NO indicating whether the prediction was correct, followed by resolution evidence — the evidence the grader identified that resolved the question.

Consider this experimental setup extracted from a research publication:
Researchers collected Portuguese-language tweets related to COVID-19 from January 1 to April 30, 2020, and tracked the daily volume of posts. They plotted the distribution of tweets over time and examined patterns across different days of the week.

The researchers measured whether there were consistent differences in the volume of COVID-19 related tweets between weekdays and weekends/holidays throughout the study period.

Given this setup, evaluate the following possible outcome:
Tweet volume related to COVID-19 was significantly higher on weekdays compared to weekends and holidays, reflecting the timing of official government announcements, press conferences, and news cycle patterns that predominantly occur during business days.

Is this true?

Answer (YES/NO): NO